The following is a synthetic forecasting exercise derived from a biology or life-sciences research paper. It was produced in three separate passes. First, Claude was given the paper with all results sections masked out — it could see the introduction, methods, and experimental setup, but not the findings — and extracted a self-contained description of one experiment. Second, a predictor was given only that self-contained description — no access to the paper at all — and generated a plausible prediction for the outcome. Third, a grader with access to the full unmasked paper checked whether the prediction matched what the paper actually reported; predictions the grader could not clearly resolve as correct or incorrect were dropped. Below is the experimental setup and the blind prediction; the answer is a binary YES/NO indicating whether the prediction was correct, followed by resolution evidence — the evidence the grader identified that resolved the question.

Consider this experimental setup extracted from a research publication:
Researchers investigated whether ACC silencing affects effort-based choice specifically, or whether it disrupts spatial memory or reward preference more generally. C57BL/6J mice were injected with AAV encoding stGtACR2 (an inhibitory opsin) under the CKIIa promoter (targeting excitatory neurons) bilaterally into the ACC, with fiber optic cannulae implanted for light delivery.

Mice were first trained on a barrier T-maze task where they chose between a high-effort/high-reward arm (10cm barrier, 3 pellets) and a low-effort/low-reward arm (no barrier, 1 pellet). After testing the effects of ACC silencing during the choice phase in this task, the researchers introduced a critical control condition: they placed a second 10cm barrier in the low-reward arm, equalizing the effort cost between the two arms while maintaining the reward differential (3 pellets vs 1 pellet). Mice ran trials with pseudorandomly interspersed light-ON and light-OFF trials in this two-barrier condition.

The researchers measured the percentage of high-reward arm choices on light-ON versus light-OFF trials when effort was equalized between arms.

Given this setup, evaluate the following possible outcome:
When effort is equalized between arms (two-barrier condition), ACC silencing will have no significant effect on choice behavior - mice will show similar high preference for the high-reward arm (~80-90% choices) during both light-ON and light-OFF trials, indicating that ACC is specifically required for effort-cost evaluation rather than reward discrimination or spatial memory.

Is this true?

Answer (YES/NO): NO